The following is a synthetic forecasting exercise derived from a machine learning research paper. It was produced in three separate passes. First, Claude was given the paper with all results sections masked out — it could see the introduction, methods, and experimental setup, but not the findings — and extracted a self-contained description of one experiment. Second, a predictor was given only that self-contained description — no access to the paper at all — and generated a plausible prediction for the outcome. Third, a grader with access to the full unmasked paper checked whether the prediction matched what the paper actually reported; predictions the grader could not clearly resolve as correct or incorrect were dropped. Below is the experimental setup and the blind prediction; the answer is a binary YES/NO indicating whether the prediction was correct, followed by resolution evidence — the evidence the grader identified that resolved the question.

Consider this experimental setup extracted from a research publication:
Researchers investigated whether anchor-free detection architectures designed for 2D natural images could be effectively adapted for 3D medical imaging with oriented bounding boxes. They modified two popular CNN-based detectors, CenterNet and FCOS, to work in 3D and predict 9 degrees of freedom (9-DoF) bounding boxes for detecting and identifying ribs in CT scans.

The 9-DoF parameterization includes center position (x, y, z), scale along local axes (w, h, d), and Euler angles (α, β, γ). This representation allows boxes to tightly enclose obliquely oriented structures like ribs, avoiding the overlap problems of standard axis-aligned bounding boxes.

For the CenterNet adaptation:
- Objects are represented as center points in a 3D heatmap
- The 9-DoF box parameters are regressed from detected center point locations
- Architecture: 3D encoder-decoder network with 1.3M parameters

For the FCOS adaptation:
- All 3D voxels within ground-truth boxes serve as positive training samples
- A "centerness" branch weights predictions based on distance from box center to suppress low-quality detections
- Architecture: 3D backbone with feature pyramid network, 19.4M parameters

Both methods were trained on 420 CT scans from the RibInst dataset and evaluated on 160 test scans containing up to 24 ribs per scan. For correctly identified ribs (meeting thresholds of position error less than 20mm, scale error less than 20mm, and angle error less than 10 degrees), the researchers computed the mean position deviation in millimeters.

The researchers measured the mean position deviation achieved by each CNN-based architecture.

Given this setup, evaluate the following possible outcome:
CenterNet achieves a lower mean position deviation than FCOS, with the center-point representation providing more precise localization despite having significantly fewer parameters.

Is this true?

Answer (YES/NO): YES